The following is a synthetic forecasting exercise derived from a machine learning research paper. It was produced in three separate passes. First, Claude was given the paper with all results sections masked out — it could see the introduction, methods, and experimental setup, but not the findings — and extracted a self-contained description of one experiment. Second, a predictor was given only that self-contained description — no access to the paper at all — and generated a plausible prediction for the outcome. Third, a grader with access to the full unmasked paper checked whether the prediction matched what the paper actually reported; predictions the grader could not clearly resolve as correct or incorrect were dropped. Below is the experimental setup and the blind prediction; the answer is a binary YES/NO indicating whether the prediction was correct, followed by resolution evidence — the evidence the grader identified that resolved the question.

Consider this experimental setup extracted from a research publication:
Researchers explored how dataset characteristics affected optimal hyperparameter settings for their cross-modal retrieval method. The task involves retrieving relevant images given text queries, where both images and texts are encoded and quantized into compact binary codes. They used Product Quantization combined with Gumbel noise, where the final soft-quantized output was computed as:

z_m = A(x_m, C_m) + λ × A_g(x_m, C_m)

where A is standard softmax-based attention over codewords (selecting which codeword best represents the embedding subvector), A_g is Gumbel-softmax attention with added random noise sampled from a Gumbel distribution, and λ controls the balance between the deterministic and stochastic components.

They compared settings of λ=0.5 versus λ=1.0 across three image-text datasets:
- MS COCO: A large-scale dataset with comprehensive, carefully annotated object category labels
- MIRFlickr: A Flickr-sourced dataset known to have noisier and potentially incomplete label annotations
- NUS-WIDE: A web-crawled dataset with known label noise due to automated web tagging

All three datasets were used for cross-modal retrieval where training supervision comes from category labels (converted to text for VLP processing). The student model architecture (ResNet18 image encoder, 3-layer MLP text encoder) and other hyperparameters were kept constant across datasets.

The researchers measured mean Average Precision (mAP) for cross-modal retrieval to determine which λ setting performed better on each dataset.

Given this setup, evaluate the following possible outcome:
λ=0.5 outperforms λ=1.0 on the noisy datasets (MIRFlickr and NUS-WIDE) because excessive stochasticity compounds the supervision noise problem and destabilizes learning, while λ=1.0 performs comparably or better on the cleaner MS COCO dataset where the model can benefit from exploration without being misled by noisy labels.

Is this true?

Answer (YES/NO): NO